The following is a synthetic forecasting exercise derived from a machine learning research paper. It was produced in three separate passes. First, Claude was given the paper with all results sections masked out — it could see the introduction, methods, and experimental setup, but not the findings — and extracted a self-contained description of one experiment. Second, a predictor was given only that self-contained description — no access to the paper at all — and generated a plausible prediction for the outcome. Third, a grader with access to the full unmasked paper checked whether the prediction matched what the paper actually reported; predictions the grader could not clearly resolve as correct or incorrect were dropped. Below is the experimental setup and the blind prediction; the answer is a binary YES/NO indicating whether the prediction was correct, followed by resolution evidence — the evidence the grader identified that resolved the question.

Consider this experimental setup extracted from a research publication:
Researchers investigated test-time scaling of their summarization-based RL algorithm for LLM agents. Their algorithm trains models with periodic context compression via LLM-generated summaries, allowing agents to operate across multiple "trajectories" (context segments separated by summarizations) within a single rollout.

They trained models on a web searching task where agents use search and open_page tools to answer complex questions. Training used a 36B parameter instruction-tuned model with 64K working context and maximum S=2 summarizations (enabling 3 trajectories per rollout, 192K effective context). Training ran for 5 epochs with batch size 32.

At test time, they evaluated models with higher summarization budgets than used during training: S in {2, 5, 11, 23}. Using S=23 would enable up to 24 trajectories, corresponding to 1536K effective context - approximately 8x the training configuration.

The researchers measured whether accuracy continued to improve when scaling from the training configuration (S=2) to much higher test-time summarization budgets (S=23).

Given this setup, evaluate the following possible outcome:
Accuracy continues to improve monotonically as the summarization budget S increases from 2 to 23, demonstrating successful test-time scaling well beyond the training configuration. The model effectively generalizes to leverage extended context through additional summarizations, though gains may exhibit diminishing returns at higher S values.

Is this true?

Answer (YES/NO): YES